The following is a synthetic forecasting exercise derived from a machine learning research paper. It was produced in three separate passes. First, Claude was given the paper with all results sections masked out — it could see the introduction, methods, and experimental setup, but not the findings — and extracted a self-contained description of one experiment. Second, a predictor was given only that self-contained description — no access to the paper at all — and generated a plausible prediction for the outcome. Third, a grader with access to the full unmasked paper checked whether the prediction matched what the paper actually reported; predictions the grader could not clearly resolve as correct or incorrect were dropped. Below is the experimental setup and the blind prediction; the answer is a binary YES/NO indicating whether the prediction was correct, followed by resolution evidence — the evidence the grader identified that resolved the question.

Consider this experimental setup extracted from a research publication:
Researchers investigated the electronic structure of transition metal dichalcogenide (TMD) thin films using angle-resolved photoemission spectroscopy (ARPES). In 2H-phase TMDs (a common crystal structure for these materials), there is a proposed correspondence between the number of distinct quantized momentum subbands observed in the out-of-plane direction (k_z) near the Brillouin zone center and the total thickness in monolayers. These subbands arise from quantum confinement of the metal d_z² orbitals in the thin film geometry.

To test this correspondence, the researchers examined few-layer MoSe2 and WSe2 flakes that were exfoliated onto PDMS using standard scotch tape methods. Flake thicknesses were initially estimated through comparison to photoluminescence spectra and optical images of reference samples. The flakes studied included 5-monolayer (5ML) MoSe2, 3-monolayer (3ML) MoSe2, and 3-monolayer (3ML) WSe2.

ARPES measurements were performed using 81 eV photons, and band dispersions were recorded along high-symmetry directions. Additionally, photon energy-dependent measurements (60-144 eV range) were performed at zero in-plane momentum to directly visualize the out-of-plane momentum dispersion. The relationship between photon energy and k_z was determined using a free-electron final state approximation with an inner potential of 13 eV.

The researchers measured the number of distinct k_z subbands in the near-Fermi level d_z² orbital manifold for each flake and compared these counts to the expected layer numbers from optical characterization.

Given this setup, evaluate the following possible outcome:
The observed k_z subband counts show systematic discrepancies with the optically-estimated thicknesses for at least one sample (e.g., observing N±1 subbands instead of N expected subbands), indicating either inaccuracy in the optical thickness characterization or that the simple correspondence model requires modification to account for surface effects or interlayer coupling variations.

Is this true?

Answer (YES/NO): NO